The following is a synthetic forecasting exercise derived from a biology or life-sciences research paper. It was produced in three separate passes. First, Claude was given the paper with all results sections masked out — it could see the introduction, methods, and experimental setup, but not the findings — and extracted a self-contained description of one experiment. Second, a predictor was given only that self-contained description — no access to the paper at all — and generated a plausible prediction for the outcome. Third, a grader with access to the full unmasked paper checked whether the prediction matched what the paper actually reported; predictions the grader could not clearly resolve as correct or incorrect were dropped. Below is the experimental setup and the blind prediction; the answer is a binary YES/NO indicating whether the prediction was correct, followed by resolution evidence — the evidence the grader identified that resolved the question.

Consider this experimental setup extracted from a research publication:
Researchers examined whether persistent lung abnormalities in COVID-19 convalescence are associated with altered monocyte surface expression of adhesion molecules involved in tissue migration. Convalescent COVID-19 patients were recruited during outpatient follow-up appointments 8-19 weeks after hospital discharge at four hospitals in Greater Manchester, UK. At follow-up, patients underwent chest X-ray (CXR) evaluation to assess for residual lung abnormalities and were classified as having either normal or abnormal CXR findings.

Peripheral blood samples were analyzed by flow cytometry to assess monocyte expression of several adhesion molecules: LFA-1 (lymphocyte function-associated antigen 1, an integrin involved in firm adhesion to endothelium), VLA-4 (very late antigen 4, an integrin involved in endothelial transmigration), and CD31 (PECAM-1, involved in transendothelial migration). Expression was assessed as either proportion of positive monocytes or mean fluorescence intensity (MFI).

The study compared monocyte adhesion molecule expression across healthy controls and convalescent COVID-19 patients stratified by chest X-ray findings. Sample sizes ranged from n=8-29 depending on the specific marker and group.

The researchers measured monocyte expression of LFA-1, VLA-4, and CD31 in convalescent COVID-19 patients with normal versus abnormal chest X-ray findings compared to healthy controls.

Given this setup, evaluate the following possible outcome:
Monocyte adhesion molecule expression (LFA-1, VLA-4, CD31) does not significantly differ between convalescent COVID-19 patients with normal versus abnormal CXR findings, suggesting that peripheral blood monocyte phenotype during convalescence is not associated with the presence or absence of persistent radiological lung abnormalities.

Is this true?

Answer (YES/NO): NO